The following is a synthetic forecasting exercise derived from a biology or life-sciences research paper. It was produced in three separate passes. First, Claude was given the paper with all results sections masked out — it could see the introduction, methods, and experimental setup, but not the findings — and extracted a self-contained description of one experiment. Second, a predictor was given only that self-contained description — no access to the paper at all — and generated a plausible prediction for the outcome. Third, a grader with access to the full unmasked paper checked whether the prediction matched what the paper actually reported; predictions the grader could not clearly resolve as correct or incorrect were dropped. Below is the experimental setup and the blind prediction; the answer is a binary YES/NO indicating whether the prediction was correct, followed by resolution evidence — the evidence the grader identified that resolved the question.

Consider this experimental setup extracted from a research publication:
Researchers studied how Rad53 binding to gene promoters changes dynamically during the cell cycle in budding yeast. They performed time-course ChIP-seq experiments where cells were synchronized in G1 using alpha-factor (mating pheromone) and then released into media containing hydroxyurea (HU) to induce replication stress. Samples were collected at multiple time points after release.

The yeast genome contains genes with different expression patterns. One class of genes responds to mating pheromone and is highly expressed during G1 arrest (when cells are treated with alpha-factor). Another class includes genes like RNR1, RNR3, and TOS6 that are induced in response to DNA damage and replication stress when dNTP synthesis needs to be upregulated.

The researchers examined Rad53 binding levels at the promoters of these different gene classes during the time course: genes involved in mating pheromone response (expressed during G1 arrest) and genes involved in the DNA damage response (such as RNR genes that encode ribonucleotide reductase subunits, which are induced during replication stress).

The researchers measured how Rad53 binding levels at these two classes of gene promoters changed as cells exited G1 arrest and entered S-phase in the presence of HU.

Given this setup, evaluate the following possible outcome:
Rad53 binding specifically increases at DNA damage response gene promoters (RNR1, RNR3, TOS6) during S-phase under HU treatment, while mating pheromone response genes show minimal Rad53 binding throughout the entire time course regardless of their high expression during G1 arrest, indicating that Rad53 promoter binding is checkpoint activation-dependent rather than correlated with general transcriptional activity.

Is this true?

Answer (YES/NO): NO